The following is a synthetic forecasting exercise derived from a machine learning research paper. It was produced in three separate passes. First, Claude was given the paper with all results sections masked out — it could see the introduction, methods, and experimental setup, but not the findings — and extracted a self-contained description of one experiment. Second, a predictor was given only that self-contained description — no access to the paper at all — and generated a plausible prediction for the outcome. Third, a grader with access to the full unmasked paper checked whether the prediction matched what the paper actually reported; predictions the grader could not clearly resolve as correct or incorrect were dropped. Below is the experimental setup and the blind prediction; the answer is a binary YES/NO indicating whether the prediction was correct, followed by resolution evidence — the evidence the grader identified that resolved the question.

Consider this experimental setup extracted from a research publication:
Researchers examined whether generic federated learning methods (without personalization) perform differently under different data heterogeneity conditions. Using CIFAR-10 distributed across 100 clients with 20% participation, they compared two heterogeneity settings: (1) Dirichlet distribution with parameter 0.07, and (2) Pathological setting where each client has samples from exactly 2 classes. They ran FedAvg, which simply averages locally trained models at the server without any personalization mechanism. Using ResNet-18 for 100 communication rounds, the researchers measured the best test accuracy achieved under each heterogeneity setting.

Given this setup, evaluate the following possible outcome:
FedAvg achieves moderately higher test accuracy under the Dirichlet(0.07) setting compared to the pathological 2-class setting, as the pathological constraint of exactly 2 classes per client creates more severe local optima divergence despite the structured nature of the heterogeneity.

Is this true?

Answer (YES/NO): NO